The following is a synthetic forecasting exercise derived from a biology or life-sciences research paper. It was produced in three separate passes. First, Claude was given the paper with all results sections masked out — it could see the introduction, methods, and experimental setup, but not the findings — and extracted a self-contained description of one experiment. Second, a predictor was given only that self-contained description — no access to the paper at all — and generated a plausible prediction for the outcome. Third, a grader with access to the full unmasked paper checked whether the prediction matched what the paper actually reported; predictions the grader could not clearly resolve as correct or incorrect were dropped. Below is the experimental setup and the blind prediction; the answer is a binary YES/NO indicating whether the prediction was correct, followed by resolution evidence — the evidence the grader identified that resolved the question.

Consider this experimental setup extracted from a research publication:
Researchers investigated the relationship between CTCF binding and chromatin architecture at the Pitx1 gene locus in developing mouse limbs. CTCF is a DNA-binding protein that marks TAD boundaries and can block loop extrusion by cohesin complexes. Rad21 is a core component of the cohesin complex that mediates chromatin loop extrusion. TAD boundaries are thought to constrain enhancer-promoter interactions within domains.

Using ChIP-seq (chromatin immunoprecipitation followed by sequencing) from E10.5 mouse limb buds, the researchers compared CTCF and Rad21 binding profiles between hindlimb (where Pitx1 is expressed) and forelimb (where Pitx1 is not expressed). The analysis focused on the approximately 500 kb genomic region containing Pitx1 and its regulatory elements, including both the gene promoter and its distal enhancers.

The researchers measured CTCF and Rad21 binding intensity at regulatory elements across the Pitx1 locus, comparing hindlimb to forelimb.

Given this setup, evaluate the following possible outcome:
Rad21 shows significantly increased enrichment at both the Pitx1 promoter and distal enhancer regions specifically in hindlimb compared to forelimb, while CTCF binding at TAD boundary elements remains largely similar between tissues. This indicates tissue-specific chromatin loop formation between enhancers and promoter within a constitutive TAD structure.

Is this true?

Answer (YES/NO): NO